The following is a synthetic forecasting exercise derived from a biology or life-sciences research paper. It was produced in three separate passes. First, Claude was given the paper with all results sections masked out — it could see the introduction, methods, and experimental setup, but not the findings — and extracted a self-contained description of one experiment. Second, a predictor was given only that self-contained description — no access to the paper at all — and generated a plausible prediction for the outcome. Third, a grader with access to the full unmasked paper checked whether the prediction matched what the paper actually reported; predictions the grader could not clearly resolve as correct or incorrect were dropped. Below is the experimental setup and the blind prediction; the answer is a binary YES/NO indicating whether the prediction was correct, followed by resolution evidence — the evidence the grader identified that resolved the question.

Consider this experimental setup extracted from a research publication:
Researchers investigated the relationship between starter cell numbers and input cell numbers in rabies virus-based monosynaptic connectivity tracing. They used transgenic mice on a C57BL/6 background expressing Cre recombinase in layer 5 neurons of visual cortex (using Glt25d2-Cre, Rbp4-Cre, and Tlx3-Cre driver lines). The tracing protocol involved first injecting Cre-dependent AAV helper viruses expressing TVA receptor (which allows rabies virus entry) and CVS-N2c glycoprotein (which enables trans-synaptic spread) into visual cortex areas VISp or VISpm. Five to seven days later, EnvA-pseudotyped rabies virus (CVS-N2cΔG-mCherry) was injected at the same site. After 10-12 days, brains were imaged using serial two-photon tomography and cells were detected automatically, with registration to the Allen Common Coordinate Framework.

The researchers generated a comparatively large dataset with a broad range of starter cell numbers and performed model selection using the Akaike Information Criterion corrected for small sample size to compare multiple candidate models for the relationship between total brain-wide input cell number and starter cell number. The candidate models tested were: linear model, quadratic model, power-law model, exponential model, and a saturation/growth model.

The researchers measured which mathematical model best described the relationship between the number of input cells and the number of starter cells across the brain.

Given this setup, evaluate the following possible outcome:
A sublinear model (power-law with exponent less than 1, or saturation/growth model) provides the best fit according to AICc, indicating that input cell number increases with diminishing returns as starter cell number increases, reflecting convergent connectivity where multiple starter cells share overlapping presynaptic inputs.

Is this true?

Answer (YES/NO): YES